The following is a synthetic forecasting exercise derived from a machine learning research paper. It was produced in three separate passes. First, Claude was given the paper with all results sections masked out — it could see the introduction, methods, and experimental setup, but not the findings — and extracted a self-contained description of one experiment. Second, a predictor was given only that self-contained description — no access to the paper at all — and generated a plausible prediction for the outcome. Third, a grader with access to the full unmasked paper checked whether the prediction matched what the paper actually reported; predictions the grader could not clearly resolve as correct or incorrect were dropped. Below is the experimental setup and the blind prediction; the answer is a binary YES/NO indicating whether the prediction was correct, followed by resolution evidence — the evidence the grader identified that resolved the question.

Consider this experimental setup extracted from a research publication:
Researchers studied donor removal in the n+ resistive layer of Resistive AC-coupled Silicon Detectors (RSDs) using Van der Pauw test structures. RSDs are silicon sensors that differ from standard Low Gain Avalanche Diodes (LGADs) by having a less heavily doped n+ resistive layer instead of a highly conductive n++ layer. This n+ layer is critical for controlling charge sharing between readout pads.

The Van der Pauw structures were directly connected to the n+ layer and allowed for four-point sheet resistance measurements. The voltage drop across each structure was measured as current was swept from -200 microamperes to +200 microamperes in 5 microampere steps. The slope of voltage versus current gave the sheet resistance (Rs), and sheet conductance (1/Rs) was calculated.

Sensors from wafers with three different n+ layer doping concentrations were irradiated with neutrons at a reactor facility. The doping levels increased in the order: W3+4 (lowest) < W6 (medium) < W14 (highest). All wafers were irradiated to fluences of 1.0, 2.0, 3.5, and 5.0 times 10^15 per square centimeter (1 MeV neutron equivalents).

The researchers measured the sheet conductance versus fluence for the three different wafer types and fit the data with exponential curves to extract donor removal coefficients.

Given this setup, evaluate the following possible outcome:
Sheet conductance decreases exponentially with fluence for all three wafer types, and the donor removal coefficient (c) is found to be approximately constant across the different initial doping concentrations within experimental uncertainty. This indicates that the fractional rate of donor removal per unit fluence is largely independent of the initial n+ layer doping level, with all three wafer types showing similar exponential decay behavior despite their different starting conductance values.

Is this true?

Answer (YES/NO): NO